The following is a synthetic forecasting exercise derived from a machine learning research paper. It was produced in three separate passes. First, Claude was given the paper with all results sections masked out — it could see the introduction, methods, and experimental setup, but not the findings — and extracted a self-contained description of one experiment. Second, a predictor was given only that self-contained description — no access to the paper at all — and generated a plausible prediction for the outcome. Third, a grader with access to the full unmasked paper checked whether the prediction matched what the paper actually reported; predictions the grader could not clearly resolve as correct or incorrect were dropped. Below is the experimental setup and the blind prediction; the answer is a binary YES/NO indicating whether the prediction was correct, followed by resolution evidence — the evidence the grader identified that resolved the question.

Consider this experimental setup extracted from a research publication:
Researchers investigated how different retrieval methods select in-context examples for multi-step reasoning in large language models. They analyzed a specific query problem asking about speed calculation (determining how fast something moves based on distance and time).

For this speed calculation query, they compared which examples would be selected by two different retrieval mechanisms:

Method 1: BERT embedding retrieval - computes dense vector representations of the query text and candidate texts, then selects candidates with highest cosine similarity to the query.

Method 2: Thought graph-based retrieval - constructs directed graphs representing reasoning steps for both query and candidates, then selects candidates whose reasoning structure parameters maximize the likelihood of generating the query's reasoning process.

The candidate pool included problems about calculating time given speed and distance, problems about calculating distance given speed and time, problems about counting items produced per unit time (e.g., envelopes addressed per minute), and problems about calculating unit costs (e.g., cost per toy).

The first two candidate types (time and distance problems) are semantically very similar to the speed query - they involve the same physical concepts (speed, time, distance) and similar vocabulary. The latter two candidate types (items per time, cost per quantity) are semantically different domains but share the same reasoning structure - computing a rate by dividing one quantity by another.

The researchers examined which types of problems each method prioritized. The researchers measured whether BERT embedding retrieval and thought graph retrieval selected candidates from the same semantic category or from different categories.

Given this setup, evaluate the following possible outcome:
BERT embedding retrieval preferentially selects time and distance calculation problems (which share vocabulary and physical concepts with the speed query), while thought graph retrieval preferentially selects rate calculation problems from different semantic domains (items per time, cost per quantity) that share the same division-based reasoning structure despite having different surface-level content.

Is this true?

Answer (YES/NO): YES